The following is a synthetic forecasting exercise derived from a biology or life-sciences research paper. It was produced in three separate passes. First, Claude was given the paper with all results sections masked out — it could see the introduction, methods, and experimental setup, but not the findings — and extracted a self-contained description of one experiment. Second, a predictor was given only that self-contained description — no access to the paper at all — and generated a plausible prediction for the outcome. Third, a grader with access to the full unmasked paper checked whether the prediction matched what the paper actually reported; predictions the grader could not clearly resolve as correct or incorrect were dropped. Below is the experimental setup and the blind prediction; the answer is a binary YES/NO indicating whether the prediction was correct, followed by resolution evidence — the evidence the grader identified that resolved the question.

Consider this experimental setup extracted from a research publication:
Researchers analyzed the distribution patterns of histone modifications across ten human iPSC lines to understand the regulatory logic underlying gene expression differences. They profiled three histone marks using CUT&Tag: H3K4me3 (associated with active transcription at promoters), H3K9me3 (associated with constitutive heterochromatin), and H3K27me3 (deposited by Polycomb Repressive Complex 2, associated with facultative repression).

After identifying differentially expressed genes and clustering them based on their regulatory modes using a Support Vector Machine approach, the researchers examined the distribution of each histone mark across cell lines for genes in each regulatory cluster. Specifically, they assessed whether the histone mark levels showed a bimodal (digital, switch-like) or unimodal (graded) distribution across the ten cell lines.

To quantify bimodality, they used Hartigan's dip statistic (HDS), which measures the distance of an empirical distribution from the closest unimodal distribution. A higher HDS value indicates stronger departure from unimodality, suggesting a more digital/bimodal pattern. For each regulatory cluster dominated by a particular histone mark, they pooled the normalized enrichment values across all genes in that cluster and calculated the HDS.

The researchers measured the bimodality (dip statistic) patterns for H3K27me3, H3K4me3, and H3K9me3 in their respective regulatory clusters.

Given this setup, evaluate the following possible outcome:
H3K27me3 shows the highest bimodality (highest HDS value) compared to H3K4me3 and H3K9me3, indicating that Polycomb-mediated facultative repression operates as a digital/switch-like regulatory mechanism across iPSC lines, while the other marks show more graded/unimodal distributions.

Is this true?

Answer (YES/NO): YES